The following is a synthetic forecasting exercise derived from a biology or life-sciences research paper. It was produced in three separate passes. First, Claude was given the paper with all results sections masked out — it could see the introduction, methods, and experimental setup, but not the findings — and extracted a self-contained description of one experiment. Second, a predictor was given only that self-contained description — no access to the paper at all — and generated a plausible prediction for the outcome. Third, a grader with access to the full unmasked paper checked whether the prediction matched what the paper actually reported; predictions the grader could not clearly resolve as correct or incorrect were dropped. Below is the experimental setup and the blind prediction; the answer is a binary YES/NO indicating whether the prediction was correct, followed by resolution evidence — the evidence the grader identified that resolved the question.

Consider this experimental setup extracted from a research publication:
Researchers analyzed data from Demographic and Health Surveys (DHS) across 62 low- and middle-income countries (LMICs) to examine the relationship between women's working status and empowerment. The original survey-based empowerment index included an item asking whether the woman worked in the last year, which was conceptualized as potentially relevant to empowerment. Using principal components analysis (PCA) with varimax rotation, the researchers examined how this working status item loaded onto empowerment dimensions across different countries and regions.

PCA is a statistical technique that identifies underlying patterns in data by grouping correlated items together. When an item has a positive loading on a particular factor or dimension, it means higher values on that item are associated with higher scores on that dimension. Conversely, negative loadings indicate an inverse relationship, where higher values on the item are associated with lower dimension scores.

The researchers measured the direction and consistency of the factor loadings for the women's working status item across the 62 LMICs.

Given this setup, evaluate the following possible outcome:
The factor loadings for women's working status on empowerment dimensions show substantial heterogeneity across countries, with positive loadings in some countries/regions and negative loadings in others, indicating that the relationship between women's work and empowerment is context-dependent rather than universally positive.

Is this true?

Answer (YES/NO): YES